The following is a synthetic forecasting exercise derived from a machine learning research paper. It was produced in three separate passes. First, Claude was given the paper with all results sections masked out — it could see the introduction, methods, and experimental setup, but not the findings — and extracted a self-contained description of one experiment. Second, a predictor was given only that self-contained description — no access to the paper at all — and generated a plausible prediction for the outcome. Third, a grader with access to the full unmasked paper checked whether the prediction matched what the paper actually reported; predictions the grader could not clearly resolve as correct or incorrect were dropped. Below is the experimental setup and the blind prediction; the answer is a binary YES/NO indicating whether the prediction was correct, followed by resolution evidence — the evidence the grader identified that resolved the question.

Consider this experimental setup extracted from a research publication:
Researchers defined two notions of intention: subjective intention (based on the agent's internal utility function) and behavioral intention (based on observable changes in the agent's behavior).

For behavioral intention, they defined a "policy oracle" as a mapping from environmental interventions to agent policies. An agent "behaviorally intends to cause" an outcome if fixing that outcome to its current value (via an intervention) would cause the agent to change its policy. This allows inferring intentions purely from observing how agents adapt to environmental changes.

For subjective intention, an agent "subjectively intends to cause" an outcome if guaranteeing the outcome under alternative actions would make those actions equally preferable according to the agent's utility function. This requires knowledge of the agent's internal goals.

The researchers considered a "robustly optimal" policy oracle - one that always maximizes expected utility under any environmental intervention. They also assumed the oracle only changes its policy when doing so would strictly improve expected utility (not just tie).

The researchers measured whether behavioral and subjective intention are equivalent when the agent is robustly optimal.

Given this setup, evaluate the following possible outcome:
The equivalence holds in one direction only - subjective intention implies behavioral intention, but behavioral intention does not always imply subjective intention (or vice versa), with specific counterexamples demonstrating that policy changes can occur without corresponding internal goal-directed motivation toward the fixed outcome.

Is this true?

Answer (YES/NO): NO